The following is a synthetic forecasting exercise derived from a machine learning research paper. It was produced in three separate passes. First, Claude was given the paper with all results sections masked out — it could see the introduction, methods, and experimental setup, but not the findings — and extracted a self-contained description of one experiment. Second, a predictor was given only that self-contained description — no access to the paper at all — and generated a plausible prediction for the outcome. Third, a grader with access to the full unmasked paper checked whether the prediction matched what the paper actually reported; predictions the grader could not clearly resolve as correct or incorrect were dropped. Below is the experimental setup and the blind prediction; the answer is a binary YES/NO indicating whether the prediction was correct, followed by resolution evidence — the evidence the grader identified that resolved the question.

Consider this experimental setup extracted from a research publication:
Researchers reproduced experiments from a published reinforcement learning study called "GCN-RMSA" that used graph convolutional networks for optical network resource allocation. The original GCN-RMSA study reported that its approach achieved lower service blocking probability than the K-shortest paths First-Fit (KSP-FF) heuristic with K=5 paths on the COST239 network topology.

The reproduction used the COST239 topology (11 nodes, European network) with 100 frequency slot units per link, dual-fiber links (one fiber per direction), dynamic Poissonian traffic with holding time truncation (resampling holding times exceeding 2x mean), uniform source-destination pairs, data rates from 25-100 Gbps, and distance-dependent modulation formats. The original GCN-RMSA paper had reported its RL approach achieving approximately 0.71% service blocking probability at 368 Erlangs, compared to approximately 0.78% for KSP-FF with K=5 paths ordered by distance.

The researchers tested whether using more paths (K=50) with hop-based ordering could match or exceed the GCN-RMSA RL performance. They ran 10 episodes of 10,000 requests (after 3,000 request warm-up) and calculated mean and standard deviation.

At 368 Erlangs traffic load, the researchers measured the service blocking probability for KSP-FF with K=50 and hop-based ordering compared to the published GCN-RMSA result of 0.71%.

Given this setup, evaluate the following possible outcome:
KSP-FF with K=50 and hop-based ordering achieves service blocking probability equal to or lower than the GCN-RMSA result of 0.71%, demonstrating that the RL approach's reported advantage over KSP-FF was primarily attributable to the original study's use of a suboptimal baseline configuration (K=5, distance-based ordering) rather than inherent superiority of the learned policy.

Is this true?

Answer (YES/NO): YES